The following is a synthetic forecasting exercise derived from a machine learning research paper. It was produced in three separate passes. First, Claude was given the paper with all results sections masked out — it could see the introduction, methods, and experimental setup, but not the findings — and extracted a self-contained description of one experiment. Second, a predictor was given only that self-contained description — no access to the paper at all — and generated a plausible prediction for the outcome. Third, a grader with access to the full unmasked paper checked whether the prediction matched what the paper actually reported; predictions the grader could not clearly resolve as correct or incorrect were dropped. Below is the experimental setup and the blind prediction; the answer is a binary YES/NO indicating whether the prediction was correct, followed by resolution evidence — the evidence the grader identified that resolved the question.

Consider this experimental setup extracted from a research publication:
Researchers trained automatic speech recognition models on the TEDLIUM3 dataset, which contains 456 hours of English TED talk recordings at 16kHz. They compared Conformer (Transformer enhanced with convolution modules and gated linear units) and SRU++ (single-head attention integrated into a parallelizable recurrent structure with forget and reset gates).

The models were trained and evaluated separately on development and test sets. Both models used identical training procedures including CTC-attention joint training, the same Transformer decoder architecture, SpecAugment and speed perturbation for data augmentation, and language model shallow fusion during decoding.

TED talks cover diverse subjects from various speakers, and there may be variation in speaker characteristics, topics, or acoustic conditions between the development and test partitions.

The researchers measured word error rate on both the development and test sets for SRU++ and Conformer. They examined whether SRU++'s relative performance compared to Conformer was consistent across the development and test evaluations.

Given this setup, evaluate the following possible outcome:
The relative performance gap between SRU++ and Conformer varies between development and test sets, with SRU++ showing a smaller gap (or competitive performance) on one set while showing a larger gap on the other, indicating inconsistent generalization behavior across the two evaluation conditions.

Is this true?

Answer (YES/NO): YES